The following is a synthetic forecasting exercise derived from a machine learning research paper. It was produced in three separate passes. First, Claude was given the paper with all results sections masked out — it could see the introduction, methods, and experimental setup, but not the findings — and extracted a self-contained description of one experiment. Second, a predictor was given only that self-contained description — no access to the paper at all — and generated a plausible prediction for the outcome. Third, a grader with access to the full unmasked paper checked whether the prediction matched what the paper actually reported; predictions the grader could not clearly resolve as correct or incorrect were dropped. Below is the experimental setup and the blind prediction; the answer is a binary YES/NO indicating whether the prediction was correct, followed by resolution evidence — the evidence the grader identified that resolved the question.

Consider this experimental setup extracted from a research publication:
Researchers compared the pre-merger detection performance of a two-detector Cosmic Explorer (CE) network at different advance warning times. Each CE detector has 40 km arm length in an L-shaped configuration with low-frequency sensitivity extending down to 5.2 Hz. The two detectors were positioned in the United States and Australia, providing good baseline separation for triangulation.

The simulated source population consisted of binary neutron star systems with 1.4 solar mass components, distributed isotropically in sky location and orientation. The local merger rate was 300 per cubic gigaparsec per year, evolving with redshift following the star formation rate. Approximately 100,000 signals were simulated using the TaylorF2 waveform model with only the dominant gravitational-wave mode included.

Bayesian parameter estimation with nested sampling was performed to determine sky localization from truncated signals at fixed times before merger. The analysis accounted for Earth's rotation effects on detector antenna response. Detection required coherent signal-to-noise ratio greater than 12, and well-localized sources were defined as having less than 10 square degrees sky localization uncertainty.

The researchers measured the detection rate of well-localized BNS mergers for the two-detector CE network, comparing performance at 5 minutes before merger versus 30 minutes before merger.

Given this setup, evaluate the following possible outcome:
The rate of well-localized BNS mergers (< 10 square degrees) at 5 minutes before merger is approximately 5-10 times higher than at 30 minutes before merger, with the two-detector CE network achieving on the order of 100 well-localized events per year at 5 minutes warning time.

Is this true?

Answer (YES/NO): NO